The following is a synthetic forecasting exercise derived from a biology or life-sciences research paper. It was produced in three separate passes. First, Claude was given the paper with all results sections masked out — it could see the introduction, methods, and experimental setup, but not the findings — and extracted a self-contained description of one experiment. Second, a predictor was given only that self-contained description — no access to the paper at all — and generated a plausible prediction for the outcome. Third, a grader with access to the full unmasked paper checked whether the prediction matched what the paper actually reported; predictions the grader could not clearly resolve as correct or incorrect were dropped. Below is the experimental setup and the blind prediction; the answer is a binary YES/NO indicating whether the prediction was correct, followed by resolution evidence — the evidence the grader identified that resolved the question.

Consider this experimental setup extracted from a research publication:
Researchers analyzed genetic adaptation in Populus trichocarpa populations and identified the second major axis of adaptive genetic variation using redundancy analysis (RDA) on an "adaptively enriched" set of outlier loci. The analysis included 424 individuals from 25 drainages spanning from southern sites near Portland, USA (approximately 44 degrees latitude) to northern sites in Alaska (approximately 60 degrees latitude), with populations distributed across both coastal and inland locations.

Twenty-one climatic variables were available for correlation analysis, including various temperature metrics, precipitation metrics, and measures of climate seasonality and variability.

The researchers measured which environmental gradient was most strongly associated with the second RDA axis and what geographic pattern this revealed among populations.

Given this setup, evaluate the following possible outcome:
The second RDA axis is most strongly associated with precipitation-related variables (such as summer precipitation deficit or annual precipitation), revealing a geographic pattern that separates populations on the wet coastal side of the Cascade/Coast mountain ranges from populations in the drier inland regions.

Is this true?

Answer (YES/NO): NO